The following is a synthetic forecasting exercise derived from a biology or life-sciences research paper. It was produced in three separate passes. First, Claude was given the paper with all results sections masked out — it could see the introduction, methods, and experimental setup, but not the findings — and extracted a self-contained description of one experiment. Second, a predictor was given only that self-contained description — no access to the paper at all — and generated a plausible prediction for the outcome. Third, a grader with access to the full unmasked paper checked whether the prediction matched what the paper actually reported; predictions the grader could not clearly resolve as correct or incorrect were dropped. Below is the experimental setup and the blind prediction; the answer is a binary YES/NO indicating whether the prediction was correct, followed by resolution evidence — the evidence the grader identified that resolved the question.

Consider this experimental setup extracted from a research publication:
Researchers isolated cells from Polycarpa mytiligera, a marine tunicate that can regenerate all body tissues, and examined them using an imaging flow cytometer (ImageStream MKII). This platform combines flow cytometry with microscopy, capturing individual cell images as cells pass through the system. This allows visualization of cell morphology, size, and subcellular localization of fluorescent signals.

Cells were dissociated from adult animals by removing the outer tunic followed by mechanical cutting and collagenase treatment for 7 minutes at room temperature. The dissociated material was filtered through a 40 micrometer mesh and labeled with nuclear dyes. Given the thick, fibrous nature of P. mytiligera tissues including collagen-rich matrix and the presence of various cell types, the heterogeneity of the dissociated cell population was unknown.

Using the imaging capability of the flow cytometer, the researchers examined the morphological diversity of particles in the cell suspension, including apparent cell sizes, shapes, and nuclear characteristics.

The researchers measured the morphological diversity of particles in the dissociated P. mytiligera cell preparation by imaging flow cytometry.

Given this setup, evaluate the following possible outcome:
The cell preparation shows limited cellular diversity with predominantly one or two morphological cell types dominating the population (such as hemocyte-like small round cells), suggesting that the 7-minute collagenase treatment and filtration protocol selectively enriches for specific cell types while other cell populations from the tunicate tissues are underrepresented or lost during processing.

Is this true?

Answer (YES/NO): NO